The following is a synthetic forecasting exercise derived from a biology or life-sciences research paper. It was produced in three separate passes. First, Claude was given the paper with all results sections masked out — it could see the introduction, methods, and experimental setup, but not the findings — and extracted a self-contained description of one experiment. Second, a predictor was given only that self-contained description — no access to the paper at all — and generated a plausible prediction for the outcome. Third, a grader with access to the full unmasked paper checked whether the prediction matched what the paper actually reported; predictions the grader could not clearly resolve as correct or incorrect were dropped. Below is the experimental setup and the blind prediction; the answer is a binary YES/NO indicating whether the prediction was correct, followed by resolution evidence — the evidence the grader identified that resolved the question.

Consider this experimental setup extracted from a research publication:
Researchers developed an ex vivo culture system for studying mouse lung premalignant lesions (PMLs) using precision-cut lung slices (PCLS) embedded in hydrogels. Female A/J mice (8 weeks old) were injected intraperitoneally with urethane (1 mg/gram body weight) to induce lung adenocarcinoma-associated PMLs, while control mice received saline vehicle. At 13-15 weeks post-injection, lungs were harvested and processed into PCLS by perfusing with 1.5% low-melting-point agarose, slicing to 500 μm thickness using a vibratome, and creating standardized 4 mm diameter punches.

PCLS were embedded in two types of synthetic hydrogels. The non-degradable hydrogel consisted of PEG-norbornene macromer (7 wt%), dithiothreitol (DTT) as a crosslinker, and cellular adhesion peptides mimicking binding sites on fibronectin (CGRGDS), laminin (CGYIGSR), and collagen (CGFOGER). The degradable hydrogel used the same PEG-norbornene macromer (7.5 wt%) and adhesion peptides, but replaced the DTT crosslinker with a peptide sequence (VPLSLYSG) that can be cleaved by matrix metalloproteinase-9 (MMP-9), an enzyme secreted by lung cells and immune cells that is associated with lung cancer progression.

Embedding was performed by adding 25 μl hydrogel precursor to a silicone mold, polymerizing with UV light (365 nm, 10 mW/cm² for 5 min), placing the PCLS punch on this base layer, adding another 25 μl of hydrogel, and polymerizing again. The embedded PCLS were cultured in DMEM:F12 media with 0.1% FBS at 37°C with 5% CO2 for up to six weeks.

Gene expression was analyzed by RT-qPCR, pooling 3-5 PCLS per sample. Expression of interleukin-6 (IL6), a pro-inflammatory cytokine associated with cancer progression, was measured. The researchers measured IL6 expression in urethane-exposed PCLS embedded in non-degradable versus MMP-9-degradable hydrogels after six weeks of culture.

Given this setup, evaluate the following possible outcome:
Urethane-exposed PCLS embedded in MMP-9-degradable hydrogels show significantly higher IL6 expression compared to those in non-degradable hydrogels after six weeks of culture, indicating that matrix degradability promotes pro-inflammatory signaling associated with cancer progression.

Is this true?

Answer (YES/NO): NO